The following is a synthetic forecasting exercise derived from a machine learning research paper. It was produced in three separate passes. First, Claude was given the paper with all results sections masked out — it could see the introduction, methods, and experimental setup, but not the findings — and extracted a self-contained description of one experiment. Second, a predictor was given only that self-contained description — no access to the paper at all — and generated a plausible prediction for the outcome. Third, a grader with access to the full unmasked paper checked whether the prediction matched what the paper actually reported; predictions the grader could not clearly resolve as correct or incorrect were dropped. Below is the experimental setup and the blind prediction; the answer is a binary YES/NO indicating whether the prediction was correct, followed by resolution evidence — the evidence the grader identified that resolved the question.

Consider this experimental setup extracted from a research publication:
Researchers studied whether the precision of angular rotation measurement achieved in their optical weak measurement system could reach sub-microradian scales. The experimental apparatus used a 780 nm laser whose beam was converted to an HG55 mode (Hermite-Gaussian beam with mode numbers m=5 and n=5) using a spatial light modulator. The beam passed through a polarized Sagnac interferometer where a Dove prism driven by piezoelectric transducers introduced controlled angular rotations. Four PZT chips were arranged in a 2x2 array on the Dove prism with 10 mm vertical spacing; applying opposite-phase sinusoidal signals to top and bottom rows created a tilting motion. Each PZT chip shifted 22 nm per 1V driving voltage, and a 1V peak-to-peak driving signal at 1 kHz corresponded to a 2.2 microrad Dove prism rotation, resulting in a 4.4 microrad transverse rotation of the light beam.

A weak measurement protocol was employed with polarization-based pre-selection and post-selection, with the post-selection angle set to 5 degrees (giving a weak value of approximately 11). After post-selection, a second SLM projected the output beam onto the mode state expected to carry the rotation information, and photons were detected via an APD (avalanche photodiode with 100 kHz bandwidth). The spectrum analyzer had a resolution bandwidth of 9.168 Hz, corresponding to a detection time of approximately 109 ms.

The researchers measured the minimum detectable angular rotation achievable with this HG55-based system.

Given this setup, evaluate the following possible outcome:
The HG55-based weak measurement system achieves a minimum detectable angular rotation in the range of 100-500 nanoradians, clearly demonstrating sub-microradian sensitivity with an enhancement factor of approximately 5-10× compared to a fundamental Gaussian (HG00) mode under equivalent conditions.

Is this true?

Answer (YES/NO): NO